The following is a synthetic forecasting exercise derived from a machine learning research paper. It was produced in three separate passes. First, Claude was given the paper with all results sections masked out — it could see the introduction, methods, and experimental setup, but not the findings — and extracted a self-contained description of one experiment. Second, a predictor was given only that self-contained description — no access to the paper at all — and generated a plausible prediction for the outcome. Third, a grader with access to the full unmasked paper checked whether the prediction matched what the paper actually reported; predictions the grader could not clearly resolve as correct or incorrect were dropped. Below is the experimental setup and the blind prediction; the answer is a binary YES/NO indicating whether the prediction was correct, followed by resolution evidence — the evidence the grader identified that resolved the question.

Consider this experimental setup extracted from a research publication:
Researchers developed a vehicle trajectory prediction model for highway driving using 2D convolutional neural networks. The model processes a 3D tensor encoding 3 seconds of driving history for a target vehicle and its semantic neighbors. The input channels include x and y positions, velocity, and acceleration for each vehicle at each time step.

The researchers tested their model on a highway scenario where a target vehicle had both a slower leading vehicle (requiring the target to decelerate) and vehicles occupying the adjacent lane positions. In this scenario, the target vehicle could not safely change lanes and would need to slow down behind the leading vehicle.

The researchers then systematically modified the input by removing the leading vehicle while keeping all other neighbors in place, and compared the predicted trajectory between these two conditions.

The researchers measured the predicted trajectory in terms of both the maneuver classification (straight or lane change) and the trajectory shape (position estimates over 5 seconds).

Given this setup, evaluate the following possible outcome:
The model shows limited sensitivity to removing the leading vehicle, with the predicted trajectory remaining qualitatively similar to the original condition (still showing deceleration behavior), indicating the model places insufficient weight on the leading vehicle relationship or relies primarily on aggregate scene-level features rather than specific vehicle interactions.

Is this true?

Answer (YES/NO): NO